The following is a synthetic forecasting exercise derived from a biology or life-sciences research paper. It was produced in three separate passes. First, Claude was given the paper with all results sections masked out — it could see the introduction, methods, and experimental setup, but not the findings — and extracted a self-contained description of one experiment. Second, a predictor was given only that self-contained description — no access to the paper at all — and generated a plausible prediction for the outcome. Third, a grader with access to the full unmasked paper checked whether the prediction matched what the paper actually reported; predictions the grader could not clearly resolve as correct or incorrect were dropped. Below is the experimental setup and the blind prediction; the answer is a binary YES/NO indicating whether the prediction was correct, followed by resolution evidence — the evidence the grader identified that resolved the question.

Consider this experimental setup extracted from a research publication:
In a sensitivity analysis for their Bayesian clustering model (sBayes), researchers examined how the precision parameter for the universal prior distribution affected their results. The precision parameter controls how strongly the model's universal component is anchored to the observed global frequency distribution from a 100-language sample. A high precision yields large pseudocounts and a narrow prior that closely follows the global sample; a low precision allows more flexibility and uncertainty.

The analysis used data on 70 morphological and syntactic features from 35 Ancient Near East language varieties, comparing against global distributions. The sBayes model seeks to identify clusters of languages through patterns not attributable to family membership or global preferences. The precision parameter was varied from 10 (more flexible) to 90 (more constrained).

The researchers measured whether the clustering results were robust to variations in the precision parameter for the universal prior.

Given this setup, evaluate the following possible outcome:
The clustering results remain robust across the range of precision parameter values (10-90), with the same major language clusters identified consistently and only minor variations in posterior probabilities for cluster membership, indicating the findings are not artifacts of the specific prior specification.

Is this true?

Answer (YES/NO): NO